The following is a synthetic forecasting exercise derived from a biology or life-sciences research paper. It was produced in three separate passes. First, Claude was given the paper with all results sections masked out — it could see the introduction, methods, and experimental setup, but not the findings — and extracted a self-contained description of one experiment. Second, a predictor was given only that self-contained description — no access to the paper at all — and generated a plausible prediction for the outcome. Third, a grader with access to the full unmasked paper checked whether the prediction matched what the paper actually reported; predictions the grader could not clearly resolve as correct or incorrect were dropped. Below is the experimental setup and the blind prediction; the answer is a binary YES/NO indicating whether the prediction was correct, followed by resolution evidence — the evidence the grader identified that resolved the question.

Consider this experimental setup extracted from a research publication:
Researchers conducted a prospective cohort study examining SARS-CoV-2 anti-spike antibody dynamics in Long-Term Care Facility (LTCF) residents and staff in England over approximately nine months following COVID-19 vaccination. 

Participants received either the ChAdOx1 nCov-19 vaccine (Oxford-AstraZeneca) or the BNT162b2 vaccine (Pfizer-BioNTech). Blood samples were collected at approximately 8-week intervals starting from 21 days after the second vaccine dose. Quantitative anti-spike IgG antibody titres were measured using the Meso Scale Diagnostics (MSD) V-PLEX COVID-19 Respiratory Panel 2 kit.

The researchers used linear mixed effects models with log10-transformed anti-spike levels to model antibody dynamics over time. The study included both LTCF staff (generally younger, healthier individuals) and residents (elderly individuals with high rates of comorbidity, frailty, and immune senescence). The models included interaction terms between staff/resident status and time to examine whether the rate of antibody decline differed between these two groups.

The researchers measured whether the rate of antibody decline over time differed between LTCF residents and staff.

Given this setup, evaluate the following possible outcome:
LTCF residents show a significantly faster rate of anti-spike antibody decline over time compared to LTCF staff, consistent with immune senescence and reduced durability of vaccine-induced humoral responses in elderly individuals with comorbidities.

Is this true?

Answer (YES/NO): NO